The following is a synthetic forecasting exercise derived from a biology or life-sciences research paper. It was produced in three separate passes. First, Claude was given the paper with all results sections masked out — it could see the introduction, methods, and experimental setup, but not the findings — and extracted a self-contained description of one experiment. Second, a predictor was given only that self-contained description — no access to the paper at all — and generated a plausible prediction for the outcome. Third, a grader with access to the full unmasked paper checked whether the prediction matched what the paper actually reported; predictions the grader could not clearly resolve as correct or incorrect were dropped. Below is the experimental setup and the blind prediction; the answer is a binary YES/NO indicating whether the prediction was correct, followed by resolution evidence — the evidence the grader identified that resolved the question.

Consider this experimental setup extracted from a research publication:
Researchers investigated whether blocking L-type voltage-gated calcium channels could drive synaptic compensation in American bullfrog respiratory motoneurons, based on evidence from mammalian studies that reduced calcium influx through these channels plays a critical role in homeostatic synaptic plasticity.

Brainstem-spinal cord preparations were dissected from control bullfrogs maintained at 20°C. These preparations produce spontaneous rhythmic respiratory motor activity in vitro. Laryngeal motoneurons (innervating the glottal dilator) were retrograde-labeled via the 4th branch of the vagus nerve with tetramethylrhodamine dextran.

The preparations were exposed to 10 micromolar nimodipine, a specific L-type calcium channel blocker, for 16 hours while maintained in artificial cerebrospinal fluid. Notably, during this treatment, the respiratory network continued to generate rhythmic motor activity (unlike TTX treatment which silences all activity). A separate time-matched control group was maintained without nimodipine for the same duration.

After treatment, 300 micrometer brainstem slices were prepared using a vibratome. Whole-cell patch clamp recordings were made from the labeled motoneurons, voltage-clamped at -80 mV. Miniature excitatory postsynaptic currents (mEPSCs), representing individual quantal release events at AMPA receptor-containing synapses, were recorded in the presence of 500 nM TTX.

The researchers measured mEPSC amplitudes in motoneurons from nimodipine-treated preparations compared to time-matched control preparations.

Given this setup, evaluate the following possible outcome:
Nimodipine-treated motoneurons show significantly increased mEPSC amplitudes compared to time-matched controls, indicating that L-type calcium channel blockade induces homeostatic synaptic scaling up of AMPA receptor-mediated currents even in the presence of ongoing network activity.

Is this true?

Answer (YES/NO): NO